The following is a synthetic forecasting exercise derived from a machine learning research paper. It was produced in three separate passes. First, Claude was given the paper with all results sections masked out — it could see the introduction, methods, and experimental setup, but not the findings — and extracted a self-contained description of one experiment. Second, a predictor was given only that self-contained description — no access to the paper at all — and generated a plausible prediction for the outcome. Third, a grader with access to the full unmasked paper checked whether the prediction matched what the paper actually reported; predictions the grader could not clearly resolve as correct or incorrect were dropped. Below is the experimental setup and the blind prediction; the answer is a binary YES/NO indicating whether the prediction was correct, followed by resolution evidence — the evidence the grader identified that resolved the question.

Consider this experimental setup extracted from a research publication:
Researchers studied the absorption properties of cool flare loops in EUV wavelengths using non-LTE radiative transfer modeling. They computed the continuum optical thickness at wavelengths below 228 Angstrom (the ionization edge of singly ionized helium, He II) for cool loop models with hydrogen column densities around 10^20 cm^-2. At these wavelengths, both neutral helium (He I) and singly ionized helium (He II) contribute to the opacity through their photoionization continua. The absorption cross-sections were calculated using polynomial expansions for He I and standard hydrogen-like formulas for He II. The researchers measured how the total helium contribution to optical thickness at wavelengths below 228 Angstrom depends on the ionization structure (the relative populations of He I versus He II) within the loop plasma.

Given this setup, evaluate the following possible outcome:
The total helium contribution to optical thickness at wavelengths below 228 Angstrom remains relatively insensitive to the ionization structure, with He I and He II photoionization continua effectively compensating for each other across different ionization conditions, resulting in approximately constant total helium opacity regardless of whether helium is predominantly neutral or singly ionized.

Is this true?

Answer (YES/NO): YES